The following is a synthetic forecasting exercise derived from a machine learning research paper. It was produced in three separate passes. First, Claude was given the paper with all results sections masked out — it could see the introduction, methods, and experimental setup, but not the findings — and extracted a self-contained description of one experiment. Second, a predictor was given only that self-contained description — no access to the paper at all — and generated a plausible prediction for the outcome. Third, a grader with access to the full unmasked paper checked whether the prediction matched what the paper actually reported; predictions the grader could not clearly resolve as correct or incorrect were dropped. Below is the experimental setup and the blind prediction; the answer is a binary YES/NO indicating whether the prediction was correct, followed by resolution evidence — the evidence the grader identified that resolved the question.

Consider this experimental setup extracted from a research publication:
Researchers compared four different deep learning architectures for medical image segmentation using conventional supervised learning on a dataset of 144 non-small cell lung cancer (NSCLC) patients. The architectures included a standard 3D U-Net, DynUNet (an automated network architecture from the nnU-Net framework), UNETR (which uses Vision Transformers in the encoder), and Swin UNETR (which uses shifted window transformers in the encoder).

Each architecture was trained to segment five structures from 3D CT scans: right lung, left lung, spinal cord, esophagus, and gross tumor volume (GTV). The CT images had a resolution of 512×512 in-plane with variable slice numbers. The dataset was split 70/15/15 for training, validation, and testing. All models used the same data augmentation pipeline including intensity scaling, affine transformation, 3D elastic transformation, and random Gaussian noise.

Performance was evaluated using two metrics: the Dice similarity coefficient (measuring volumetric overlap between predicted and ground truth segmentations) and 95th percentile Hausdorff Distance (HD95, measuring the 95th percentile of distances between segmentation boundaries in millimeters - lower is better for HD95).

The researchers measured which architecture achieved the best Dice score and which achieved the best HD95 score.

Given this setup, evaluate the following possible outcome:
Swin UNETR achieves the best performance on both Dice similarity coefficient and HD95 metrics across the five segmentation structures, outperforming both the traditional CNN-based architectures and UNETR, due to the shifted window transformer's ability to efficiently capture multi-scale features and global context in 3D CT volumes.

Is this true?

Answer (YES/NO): NO